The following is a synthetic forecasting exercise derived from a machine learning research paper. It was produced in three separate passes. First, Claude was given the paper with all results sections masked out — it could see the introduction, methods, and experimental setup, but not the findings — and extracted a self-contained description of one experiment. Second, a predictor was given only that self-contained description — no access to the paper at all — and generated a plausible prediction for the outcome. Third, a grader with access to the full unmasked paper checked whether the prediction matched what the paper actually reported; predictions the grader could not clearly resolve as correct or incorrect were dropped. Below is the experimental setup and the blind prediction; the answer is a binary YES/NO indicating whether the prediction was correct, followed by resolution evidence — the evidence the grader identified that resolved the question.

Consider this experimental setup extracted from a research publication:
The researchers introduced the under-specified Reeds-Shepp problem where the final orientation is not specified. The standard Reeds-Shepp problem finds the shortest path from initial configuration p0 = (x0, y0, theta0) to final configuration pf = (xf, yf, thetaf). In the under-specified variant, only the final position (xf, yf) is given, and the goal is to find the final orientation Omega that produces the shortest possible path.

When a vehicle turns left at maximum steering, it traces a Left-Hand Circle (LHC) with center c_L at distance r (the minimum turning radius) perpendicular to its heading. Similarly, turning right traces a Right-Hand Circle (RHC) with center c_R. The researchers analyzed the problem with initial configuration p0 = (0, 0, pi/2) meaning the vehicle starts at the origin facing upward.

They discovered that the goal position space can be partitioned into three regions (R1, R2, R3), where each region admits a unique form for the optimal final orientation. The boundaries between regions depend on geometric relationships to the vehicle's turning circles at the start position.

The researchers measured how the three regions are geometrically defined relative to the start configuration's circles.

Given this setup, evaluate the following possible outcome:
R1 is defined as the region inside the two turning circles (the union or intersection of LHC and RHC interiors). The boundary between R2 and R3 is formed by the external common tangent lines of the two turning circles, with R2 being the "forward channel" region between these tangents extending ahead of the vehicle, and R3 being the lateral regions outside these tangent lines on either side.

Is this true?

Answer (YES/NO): NO